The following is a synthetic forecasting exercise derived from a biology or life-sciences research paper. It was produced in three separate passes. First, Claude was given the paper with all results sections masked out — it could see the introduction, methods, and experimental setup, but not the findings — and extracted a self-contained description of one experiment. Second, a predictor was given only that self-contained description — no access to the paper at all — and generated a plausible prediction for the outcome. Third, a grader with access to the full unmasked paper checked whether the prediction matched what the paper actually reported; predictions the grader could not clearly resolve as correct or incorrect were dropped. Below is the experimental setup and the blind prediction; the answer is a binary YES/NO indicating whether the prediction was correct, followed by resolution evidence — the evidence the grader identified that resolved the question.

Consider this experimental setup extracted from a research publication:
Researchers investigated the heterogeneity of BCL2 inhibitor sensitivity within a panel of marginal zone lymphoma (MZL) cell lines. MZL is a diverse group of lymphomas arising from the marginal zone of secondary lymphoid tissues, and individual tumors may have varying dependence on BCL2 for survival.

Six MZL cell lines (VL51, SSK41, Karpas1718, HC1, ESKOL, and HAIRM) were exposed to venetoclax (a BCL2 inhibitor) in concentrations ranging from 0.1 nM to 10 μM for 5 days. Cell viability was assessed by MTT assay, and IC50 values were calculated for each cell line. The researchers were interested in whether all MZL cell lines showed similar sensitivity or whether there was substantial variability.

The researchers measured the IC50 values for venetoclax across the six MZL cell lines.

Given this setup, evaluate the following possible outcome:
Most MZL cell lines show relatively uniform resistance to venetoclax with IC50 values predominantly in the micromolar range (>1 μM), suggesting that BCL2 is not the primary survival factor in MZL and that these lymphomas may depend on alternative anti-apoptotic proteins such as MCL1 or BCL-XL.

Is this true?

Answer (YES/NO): NO